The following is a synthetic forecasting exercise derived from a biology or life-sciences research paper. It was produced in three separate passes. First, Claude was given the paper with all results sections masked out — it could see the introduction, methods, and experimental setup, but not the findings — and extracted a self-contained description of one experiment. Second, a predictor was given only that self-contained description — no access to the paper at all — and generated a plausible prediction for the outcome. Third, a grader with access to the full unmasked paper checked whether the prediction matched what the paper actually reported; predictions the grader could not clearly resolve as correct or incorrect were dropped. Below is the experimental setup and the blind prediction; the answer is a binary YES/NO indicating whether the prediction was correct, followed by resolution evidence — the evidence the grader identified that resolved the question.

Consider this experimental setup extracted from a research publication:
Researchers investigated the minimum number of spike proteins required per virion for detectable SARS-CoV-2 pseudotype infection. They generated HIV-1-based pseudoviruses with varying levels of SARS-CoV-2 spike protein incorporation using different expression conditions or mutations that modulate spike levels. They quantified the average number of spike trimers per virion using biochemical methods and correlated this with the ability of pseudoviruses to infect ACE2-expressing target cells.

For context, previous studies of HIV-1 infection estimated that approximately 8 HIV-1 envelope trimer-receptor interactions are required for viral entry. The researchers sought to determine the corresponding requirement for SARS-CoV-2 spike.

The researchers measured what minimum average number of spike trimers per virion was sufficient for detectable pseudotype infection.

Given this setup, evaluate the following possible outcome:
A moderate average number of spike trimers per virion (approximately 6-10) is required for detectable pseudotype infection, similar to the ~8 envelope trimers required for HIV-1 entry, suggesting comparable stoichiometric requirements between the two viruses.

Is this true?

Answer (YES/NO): NO